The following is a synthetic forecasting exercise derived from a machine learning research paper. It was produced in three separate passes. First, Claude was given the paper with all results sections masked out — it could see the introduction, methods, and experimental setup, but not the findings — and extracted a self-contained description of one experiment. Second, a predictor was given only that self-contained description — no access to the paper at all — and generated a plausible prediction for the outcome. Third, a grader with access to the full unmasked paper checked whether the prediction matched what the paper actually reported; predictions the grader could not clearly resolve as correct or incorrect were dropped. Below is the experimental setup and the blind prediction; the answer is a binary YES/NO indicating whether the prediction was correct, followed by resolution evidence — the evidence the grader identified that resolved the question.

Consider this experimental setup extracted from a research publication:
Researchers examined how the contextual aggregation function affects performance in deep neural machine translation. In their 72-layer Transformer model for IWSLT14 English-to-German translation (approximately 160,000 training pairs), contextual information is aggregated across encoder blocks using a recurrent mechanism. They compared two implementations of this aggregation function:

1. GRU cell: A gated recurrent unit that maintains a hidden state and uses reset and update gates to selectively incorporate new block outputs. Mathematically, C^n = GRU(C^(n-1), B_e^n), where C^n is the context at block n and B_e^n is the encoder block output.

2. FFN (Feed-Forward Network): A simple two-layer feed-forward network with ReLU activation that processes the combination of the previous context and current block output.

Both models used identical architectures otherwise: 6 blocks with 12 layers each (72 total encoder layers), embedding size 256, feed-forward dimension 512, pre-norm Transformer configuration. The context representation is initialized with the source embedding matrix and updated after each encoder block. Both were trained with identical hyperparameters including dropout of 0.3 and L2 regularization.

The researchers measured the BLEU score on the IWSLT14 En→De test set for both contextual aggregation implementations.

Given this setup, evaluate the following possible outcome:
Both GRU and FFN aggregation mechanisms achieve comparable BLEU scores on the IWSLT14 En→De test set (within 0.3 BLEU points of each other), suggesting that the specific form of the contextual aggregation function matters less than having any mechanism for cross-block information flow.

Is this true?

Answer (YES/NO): NO